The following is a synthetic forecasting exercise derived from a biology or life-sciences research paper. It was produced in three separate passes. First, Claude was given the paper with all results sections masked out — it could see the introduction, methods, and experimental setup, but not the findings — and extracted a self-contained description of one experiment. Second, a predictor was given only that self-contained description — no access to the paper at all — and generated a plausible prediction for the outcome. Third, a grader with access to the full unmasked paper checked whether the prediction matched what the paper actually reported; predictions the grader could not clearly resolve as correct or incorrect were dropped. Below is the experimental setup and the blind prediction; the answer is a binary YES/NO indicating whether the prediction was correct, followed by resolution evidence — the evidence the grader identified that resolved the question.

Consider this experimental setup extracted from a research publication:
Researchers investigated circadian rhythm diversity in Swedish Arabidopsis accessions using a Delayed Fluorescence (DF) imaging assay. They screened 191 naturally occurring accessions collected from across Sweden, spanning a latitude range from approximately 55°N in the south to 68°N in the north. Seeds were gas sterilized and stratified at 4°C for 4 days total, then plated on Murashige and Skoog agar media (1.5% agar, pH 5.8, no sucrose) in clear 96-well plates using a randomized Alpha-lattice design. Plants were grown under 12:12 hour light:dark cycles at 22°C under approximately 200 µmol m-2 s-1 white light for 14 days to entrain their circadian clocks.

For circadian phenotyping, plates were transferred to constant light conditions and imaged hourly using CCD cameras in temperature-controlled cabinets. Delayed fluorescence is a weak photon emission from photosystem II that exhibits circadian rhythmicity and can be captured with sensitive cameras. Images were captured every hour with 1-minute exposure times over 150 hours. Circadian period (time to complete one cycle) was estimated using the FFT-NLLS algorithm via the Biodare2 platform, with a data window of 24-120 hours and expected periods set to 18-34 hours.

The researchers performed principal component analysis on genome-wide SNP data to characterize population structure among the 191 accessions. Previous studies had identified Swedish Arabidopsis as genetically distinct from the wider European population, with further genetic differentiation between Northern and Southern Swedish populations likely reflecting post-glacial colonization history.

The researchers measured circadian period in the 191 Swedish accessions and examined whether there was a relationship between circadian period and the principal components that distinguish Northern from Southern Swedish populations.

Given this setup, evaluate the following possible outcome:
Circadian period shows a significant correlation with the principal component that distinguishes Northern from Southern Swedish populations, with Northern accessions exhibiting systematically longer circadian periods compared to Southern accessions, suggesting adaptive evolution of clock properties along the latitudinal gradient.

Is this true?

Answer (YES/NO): NO